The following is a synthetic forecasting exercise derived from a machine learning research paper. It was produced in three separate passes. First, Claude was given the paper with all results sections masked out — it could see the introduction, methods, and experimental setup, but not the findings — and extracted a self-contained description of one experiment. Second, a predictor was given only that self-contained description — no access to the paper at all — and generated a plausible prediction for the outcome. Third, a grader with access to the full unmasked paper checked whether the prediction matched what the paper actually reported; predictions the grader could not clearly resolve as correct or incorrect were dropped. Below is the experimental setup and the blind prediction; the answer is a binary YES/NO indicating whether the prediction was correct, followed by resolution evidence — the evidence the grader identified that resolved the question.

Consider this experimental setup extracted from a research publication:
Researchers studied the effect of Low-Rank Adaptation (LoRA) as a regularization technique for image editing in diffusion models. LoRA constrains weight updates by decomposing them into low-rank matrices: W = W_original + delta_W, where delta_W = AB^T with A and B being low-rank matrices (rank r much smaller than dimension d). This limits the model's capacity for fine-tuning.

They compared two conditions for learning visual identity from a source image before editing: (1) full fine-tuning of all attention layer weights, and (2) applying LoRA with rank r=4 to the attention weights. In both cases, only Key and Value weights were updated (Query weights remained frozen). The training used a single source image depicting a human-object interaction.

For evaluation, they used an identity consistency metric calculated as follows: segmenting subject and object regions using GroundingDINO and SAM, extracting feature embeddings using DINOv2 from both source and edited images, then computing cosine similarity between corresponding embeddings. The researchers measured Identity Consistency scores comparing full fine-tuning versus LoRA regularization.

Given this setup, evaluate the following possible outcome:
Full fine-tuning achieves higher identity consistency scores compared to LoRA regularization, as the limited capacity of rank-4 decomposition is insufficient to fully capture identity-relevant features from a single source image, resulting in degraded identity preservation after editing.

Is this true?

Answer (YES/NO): YES